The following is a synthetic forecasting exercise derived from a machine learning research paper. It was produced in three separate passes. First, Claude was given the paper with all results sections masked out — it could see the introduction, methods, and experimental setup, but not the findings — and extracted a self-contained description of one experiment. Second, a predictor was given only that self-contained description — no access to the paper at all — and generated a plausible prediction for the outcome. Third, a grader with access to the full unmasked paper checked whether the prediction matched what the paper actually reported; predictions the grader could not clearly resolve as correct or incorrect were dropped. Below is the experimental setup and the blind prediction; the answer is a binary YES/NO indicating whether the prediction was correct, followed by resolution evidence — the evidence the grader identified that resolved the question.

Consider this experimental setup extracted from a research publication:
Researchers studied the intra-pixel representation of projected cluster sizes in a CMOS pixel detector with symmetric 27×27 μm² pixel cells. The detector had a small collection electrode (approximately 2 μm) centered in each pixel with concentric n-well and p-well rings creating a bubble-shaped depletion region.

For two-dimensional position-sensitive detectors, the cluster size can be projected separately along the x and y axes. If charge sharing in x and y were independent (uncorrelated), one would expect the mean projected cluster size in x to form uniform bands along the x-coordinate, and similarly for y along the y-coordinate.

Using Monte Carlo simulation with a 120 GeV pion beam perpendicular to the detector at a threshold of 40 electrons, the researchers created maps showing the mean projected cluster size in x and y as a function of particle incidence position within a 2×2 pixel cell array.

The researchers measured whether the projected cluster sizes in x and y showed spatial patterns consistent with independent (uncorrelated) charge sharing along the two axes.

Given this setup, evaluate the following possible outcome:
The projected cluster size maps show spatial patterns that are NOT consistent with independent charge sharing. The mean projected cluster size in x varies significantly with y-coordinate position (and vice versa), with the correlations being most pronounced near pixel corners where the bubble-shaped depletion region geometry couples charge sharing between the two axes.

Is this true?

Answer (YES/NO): YES